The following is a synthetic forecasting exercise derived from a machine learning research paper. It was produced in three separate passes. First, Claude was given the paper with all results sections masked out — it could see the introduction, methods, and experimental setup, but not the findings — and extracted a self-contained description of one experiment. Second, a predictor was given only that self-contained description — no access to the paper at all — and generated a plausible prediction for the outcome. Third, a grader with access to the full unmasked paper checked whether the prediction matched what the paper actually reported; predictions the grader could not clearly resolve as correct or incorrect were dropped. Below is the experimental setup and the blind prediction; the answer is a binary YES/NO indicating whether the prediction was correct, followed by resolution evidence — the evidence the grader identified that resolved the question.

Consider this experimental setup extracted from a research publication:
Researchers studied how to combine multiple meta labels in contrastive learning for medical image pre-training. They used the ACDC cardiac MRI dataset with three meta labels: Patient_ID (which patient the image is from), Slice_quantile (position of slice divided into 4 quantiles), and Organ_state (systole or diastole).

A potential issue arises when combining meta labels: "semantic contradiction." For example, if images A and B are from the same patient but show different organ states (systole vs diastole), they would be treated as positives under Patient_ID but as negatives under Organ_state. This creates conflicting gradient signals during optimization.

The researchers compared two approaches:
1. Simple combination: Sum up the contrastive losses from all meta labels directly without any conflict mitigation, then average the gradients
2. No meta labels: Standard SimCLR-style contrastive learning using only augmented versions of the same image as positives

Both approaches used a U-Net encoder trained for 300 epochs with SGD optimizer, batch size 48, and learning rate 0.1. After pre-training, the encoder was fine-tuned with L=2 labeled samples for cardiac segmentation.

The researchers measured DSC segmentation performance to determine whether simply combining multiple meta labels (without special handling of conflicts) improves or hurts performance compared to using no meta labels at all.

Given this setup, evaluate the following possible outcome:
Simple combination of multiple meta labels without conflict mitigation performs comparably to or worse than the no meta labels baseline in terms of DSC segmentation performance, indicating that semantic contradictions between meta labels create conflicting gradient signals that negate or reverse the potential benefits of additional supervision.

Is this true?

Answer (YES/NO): NO